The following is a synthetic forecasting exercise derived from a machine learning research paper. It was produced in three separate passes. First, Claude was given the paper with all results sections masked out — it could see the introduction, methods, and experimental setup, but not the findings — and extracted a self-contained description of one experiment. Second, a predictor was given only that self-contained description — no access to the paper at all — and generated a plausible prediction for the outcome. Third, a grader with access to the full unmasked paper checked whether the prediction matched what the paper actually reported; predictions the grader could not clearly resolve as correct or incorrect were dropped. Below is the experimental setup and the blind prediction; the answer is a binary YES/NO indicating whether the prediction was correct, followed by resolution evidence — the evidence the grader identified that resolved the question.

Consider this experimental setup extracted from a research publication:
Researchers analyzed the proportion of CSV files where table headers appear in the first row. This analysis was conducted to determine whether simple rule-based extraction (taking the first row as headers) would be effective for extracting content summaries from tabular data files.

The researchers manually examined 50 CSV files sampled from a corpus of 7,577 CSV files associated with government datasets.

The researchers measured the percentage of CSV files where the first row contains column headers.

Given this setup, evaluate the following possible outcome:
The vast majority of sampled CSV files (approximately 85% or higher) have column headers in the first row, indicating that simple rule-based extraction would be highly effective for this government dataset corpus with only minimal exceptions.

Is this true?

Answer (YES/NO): YES